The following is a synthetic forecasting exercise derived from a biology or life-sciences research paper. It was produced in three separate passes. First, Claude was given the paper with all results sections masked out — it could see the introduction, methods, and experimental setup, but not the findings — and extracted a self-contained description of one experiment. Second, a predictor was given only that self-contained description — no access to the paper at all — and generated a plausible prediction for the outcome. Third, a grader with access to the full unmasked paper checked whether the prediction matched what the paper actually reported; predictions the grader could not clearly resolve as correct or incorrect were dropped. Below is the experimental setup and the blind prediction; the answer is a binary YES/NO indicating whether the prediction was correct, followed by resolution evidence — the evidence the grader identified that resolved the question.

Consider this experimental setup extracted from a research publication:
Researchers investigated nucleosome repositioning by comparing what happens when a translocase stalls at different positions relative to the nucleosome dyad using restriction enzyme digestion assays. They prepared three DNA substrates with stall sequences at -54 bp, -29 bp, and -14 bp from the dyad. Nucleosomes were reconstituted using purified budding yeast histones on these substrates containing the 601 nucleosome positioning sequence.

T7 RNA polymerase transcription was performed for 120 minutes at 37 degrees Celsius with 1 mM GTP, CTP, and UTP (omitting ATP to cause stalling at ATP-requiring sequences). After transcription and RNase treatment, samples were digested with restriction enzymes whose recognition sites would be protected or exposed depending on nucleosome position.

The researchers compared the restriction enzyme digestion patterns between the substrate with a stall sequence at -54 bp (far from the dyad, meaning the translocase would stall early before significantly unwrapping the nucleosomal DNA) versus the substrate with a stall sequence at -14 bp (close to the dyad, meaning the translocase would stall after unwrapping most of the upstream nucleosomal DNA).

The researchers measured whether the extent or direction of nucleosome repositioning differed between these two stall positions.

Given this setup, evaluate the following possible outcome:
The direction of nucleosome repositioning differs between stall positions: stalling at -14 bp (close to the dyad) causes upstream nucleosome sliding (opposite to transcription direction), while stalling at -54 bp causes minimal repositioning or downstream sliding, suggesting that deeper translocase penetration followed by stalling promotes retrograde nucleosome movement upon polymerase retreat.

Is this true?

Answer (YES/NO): NO